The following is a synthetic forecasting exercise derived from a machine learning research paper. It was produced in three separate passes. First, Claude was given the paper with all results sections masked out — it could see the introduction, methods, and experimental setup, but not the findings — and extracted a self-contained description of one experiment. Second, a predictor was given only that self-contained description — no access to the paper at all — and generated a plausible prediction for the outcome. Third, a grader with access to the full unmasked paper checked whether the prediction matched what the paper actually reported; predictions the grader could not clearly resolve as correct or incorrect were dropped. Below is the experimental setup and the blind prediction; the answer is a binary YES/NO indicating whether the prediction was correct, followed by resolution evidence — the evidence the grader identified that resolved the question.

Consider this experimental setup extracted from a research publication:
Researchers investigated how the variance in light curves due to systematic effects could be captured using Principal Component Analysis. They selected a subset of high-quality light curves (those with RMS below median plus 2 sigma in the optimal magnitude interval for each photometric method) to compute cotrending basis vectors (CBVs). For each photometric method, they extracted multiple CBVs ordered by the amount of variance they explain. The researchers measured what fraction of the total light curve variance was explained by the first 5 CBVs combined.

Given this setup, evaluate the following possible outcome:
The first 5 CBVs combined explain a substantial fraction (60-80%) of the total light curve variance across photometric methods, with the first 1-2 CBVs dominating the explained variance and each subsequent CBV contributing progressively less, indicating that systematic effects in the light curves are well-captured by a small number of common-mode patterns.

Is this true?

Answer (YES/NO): NO